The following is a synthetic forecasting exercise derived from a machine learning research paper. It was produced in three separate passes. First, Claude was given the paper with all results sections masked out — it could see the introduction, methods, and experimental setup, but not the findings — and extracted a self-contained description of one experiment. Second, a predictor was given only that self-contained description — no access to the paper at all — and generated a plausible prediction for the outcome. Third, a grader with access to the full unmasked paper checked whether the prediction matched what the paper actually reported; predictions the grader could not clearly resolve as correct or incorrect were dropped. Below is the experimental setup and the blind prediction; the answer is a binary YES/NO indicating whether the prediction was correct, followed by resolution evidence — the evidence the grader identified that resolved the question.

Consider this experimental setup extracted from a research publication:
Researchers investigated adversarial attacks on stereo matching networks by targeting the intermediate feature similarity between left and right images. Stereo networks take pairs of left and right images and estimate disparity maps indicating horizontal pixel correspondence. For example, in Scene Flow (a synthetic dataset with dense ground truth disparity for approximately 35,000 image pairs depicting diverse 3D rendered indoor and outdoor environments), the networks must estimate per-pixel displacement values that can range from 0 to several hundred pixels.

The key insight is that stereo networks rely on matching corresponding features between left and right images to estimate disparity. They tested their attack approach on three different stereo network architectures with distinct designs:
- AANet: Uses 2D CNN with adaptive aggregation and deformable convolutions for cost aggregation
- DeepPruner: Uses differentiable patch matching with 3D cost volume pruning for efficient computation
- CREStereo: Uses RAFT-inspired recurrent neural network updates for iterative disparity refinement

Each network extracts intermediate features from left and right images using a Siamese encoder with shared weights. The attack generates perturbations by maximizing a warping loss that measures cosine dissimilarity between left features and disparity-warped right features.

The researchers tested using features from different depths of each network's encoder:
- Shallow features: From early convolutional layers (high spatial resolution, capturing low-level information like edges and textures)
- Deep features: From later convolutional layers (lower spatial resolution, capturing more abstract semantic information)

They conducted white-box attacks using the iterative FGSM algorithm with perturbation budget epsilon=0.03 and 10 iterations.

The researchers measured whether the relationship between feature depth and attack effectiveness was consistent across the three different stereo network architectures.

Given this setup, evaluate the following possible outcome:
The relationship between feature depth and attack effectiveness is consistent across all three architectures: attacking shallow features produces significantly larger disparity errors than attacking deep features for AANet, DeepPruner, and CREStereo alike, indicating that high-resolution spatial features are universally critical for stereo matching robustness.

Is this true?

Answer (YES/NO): NO